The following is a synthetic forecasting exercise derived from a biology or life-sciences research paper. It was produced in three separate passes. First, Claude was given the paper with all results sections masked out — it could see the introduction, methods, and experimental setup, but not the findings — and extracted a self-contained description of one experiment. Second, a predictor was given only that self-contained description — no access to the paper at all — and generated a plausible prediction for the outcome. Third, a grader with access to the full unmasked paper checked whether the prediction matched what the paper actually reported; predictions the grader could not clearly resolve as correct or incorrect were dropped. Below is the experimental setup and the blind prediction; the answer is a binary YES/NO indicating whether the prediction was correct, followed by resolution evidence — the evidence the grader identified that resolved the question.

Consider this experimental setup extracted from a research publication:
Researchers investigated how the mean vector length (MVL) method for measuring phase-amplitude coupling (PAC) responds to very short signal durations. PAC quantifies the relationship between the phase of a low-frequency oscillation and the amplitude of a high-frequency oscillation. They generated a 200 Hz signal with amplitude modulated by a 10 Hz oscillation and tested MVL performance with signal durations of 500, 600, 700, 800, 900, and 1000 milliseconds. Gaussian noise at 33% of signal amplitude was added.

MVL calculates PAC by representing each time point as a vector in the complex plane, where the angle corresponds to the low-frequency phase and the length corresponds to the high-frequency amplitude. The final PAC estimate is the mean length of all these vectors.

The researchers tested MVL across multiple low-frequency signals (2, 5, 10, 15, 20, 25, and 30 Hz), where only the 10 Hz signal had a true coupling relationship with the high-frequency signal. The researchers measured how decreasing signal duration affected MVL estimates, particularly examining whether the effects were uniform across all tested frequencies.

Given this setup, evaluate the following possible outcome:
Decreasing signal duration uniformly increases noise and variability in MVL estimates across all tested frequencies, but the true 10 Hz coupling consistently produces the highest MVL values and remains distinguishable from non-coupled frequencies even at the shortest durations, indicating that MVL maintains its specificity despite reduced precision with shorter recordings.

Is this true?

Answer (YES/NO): NO